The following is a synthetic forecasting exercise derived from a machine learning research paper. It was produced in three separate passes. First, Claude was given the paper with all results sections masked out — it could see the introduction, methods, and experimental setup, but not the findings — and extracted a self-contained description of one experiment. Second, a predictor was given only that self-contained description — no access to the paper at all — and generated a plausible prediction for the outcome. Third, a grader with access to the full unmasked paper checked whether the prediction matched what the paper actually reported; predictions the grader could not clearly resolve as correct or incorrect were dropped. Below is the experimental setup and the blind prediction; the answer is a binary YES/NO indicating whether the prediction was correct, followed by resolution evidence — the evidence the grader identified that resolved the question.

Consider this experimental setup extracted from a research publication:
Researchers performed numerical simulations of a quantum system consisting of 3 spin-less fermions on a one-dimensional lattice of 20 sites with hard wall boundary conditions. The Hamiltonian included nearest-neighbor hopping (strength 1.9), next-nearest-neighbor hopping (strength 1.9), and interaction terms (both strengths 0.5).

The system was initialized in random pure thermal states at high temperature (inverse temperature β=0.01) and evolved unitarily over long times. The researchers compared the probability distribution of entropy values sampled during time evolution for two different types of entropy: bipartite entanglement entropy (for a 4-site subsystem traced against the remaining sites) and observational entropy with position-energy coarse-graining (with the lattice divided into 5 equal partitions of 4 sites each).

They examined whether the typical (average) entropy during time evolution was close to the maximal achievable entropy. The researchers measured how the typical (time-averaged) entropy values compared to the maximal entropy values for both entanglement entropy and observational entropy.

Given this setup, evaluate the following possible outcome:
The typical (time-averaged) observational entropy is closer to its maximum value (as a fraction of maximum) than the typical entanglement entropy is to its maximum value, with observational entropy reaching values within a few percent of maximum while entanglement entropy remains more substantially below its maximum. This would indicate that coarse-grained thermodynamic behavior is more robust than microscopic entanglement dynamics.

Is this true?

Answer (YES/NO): YES